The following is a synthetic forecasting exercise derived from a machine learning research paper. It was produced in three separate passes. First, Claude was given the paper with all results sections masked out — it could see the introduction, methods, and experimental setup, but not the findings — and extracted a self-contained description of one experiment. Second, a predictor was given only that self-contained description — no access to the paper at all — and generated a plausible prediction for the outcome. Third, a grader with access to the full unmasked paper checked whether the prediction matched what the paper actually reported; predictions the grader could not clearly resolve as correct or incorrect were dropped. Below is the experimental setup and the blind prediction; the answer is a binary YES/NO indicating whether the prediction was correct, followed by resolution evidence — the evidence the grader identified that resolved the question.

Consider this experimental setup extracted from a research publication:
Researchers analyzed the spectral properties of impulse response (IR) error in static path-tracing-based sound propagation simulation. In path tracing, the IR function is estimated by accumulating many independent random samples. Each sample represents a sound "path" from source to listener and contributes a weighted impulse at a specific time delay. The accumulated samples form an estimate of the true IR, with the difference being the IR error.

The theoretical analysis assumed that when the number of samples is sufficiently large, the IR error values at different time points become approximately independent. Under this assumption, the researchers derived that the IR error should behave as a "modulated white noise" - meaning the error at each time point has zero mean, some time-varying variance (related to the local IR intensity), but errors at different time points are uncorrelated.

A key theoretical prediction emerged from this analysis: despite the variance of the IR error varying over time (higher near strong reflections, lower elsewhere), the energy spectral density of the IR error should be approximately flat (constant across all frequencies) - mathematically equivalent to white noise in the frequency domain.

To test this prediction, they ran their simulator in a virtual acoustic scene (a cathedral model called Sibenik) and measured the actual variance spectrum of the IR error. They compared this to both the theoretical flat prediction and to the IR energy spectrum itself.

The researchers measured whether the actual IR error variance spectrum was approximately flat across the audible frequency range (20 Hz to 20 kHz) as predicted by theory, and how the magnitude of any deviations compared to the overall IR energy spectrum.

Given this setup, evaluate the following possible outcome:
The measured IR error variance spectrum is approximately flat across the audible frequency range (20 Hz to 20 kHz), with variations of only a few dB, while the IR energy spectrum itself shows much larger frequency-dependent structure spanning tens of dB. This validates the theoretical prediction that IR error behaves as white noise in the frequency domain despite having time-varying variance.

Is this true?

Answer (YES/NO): YES